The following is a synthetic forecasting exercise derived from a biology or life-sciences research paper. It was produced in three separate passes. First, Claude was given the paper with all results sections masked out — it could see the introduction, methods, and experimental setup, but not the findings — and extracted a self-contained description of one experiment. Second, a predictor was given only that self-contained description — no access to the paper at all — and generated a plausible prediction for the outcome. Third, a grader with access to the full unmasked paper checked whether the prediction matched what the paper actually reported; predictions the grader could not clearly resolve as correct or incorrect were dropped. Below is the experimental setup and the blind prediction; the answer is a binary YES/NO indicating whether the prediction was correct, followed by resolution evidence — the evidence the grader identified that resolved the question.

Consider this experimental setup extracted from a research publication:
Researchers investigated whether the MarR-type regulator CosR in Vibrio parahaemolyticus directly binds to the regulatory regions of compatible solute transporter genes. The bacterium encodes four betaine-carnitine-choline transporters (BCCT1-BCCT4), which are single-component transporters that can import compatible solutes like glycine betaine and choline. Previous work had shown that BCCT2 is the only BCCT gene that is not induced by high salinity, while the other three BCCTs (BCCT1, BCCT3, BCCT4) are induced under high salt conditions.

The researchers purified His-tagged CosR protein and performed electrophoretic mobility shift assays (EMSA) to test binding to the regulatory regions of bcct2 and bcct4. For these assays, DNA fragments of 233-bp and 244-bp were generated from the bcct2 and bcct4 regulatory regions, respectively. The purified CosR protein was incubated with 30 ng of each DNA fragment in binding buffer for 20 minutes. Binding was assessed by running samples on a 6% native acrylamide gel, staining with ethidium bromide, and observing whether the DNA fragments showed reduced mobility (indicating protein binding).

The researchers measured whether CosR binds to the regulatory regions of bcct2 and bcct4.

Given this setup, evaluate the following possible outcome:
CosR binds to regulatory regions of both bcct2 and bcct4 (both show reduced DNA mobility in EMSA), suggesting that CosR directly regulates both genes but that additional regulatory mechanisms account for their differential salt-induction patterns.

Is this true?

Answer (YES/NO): NO